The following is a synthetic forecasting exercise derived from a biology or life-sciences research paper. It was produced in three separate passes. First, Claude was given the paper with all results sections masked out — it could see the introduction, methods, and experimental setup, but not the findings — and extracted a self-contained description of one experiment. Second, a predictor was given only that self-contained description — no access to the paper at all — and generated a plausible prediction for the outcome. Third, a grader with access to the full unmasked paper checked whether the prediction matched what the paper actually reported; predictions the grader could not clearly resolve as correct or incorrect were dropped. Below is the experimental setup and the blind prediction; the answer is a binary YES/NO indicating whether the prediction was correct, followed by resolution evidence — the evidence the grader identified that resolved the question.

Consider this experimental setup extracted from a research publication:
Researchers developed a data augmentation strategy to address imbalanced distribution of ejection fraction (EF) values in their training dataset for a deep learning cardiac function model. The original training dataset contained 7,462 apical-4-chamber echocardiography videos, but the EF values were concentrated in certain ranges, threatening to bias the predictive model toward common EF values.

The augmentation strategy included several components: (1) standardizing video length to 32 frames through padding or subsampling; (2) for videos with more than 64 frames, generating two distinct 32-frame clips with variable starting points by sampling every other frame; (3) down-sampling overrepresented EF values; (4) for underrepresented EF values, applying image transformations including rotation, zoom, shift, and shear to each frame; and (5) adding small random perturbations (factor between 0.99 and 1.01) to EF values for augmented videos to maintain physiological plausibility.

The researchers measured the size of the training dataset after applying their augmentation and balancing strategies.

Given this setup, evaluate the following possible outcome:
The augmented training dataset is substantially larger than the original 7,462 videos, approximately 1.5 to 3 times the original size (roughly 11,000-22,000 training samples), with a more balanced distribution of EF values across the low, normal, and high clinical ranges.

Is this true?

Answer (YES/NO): NO